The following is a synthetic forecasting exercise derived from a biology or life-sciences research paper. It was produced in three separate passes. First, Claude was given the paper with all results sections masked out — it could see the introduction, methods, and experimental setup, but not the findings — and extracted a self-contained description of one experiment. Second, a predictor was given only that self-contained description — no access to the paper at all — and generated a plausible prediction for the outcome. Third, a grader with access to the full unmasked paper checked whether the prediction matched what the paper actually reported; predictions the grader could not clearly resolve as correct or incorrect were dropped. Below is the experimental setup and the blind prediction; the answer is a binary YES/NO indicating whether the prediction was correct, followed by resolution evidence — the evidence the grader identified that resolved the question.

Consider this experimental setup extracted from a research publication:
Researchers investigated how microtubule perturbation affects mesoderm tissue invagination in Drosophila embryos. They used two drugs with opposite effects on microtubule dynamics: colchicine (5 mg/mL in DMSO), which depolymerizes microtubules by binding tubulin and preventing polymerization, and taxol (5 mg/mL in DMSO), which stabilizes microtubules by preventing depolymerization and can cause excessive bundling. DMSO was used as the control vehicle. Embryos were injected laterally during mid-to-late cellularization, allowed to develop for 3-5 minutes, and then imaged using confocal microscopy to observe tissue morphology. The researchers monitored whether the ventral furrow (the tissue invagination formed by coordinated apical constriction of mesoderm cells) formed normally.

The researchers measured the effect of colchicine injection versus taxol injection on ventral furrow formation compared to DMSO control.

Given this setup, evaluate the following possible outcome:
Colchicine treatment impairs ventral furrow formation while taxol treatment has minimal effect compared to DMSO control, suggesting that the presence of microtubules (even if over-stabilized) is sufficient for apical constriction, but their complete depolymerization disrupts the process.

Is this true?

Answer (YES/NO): NO